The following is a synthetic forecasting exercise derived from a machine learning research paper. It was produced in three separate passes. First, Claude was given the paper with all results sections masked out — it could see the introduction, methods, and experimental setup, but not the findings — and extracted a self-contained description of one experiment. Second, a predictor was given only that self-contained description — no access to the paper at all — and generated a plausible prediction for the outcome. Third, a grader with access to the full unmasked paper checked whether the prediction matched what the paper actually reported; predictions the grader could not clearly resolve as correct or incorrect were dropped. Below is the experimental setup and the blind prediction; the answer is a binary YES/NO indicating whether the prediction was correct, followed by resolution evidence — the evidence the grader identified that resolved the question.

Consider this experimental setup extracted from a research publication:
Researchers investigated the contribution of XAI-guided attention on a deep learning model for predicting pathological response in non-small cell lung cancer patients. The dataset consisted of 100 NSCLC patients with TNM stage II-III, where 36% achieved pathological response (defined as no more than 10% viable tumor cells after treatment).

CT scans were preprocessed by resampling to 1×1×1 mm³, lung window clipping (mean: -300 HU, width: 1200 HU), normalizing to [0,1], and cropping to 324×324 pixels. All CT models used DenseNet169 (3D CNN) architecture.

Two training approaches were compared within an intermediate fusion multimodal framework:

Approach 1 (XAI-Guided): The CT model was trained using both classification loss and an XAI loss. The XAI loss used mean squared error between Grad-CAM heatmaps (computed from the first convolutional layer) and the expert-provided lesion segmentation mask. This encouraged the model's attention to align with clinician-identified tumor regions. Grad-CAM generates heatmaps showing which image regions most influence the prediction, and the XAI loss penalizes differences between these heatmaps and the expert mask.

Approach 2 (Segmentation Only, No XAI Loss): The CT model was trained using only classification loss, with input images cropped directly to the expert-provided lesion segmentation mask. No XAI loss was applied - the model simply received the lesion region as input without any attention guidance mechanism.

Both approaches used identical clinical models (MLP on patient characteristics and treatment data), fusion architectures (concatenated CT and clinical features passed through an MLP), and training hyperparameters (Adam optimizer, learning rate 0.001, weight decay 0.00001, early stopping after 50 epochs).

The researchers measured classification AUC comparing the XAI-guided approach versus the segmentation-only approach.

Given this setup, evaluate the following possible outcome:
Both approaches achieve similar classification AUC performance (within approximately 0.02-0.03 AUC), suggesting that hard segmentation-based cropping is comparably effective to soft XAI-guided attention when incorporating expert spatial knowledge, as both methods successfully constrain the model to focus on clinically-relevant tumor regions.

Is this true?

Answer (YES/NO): NO